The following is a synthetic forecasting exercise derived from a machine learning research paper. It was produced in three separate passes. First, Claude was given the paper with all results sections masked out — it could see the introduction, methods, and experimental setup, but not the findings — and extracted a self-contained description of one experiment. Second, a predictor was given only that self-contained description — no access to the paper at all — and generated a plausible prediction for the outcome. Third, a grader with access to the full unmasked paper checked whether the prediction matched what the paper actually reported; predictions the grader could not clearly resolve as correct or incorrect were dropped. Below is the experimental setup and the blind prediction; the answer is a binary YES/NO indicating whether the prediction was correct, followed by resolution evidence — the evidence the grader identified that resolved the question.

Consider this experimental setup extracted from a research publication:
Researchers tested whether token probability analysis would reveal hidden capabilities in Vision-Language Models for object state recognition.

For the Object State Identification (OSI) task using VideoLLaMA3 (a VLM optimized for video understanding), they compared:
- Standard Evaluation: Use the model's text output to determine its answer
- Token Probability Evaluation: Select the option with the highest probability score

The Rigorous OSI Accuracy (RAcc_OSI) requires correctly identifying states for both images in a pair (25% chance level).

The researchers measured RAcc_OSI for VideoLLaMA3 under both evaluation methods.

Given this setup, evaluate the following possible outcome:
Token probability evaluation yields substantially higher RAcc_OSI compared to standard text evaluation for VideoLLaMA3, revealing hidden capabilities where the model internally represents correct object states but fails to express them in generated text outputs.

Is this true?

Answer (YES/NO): YES